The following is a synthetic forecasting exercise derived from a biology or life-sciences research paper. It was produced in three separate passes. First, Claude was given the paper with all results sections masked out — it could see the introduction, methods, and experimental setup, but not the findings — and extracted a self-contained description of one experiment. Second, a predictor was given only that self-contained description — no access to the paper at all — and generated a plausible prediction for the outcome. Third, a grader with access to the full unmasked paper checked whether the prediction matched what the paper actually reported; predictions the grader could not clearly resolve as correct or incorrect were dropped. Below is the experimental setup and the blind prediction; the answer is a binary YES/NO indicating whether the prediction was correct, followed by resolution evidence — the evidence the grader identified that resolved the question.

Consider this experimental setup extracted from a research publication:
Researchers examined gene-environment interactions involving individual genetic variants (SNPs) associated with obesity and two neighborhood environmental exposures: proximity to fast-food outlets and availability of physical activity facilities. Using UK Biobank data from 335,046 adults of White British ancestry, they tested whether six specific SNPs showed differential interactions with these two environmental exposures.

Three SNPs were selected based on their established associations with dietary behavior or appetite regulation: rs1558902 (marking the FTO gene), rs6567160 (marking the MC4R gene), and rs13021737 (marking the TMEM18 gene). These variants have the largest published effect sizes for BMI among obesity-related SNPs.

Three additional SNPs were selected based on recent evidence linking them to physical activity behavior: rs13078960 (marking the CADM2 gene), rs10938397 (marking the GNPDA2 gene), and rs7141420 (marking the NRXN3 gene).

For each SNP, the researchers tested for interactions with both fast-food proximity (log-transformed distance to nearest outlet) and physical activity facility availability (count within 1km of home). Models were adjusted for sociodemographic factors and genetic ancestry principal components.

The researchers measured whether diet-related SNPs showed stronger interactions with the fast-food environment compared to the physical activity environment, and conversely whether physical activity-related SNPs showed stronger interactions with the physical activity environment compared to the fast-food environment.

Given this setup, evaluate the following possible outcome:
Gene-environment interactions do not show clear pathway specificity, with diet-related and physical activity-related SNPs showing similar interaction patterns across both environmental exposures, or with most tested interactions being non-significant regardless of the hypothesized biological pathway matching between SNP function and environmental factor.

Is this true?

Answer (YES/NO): YES